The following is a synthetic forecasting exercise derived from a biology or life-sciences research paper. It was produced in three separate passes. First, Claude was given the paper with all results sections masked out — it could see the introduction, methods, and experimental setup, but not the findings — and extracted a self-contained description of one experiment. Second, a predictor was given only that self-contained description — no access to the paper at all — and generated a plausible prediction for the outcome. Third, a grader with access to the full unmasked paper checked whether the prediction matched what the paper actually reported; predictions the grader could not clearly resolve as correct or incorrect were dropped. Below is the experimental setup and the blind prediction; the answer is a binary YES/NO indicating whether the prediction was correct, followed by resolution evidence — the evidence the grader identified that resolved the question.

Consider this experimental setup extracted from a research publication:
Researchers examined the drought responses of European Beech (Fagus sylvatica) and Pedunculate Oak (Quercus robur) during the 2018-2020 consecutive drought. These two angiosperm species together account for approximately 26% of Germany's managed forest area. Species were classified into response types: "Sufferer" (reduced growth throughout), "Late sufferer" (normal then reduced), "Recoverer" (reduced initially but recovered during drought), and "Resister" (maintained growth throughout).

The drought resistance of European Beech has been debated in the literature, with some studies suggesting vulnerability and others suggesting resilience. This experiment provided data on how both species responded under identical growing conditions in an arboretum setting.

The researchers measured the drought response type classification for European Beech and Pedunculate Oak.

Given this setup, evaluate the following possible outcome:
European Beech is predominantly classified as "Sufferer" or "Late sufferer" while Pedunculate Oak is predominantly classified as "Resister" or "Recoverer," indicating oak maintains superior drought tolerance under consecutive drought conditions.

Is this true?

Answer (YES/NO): NO